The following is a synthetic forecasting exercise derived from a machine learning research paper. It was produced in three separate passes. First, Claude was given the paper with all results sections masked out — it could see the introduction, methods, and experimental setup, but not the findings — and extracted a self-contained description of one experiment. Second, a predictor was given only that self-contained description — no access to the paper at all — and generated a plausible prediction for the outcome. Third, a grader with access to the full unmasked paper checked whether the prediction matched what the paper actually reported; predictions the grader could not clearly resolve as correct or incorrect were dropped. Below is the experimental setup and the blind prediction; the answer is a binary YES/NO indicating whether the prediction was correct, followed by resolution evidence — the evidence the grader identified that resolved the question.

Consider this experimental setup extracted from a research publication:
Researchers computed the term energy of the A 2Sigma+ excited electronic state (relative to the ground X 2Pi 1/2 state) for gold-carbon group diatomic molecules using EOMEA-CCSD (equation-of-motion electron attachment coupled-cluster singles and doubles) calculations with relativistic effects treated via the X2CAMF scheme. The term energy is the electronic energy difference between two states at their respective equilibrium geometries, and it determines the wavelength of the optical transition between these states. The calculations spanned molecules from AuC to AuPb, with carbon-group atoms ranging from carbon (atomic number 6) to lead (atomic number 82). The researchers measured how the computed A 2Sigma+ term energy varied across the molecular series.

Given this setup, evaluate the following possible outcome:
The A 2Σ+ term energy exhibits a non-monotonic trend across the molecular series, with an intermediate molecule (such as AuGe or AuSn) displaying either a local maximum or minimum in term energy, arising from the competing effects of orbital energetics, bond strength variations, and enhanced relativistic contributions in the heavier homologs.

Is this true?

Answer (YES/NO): NO